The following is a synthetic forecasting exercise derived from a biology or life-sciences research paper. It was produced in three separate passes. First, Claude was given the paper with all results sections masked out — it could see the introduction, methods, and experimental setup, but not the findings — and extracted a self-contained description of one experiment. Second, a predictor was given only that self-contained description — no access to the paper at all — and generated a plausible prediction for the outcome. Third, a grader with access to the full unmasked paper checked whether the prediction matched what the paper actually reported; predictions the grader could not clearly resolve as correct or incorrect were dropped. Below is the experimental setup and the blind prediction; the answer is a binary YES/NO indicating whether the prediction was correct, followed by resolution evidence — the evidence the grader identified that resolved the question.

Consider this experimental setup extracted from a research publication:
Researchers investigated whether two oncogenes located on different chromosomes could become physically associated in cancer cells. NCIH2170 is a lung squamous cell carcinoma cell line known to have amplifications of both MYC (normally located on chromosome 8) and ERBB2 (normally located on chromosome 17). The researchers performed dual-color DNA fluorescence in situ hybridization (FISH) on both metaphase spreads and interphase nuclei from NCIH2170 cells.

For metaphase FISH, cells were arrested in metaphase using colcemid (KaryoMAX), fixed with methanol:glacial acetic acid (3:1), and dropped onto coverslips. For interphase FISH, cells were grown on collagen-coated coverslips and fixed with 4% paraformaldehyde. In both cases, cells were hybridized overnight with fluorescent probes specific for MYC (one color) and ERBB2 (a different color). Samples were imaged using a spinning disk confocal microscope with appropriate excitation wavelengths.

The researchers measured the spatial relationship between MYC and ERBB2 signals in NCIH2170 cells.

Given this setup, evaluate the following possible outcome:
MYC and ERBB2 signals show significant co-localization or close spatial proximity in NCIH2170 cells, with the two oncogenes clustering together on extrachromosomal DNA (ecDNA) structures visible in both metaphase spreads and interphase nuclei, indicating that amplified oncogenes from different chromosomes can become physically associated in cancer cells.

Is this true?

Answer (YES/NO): YES